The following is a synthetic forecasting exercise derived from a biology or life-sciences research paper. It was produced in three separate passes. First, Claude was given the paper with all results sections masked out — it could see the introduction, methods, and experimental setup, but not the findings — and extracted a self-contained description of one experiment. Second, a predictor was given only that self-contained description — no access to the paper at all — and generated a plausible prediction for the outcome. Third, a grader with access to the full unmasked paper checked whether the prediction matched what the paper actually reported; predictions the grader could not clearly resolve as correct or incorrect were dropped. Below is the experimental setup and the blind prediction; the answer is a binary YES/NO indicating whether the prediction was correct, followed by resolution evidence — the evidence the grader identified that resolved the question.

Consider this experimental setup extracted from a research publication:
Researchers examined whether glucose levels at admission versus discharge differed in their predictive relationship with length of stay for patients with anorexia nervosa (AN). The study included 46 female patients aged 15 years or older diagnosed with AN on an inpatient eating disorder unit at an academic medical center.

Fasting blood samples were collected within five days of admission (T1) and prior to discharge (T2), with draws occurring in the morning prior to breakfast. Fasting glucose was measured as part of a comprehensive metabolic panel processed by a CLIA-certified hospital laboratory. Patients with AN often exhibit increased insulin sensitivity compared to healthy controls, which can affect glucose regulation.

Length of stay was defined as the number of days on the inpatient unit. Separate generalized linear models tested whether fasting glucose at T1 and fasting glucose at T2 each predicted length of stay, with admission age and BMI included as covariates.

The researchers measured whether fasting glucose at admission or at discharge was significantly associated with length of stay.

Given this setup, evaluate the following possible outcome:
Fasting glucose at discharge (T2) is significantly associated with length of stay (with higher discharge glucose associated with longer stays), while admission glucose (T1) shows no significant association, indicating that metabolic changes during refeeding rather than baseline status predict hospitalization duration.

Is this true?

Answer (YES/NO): YES